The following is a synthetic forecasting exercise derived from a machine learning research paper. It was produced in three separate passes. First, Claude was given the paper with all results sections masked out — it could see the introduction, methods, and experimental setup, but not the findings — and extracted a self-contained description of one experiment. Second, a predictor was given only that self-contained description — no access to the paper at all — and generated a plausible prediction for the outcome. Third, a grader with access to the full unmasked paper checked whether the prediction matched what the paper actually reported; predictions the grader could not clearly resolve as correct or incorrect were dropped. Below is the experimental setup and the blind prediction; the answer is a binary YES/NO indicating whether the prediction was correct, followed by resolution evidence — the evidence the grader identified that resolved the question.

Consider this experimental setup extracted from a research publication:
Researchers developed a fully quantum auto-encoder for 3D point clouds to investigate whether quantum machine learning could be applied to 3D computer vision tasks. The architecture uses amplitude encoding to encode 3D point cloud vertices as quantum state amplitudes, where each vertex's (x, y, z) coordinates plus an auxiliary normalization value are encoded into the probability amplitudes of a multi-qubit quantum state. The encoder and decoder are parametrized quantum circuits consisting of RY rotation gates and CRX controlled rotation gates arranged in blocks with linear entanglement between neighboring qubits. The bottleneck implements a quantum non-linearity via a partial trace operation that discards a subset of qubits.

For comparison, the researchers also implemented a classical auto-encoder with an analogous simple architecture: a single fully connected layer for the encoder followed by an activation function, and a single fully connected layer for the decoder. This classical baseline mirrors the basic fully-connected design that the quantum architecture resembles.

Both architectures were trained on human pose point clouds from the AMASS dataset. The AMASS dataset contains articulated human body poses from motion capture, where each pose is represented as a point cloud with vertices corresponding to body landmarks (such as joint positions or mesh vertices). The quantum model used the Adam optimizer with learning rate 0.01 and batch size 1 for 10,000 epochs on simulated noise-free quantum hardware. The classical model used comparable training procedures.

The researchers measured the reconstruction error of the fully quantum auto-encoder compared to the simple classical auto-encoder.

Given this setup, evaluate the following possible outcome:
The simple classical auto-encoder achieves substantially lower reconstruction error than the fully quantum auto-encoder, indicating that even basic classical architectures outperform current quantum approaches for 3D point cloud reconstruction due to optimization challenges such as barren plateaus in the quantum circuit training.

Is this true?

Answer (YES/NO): NO